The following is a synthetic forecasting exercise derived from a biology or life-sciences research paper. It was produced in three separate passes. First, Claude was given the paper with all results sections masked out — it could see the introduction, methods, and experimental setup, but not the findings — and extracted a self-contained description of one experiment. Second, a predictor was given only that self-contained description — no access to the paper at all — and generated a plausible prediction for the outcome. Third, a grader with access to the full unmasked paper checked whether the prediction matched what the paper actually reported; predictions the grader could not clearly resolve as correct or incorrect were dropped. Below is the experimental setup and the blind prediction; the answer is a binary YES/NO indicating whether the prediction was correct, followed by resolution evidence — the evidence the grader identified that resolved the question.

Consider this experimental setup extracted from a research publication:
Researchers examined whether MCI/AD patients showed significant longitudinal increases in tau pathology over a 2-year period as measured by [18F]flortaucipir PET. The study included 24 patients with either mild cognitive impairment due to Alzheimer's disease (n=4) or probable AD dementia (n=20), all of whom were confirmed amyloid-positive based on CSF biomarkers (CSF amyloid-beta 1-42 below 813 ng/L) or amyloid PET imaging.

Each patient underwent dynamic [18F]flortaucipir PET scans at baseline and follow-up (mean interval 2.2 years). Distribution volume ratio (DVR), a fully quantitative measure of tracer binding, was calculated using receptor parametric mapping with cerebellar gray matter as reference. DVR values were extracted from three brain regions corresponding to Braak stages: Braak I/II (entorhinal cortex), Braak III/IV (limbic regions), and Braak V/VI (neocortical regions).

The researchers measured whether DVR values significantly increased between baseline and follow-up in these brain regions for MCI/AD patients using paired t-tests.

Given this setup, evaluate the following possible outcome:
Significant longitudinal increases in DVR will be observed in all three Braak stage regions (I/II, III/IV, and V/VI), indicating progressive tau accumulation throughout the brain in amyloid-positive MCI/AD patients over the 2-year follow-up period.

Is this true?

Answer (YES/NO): YES